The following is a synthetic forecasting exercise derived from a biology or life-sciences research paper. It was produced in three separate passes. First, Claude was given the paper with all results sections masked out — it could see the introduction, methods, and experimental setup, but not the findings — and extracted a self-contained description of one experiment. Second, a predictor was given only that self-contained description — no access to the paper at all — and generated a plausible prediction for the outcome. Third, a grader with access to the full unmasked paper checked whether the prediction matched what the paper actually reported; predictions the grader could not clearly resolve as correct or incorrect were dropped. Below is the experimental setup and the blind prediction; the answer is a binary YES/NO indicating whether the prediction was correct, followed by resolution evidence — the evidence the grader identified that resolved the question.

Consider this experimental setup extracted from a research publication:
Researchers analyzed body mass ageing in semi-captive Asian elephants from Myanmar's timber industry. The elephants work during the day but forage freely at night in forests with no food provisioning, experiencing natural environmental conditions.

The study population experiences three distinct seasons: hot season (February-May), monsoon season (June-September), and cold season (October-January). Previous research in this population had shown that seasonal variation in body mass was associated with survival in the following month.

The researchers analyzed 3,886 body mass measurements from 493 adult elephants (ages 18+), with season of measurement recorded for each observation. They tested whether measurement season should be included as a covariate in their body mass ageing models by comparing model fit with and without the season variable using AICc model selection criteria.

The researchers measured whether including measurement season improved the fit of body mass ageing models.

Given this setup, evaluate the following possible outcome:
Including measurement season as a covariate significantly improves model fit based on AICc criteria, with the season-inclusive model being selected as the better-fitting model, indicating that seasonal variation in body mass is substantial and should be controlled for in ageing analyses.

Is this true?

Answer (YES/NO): NO